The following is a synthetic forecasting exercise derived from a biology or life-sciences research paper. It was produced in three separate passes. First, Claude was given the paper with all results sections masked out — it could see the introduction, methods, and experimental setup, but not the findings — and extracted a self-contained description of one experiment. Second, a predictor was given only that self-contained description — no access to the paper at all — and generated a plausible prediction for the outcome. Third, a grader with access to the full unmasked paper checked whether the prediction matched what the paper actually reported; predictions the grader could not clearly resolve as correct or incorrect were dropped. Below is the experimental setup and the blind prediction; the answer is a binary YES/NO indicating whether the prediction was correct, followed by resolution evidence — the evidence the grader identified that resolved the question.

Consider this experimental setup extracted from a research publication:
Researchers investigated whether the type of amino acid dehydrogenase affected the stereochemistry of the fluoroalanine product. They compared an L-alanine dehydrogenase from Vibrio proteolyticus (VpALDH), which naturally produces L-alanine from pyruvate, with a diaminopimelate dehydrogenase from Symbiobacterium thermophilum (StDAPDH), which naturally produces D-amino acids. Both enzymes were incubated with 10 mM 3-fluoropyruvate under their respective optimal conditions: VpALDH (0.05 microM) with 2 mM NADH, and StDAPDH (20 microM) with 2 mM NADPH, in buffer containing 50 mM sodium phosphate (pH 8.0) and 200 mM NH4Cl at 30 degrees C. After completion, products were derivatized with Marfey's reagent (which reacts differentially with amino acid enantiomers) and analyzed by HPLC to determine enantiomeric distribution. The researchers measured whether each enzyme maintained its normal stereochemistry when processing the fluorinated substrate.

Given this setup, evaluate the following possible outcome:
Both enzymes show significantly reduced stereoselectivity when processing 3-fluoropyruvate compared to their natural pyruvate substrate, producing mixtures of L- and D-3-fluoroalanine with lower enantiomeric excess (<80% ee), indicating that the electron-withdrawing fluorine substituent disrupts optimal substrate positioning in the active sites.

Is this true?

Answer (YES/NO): NO